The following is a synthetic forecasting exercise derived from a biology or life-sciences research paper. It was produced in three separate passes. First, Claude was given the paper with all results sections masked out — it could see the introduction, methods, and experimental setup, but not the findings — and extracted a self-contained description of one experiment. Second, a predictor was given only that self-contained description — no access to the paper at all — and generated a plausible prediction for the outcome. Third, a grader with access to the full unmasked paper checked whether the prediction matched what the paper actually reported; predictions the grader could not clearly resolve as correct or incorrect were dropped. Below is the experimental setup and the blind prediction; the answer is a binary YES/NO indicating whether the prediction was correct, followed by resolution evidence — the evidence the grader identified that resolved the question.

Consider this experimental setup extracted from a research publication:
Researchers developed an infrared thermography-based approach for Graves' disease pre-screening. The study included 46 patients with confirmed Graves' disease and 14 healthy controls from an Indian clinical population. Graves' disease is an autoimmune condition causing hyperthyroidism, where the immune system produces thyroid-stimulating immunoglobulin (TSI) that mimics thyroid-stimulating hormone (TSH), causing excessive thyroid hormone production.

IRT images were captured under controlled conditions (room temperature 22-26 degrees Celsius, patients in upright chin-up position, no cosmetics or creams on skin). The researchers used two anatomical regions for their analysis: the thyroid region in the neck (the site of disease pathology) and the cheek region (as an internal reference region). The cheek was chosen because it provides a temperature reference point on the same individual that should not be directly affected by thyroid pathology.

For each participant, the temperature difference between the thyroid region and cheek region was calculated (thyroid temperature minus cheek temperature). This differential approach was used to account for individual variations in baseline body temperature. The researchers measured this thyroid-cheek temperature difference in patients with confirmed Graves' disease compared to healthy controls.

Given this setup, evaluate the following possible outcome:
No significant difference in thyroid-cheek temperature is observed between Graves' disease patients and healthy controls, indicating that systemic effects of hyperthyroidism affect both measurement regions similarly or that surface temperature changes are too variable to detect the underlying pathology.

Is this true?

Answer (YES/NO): NO